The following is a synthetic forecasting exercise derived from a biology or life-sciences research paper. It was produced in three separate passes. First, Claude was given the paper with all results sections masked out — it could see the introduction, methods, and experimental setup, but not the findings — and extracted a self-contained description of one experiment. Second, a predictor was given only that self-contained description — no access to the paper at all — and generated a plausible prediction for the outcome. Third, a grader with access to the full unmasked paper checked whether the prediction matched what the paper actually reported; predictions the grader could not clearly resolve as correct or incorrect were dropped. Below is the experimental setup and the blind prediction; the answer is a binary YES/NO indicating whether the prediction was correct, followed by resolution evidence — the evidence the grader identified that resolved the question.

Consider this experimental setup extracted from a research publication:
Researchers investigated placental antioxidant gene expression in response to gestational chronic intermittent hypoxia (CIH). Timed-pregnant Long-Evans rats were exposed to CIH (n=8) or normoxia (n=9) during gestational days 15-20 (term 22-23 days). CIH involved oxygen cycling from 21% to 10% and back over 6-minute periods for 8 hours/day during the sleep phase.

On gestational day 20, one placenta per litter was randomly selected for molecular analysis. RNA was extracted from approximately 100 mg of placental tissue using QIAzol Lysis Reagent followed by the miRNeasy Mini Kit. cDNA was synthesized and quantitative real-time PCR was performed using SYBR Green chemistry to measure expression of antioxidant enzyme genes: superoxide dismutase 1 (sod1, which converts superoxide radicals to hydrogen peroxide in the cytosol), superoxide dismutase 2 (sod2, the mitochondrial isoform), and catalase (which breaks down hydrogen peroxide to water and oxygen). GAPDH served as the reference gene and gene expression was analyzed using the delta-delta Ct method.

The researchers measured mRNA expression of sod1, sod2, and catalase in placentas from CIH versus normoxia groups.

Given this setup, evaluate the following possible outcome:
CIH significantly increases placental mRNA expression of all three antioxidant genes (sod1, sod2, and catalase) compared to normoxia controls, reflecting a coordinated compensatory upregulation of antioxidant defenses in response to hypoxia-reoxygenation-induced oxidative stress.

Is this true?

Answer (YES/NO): NO